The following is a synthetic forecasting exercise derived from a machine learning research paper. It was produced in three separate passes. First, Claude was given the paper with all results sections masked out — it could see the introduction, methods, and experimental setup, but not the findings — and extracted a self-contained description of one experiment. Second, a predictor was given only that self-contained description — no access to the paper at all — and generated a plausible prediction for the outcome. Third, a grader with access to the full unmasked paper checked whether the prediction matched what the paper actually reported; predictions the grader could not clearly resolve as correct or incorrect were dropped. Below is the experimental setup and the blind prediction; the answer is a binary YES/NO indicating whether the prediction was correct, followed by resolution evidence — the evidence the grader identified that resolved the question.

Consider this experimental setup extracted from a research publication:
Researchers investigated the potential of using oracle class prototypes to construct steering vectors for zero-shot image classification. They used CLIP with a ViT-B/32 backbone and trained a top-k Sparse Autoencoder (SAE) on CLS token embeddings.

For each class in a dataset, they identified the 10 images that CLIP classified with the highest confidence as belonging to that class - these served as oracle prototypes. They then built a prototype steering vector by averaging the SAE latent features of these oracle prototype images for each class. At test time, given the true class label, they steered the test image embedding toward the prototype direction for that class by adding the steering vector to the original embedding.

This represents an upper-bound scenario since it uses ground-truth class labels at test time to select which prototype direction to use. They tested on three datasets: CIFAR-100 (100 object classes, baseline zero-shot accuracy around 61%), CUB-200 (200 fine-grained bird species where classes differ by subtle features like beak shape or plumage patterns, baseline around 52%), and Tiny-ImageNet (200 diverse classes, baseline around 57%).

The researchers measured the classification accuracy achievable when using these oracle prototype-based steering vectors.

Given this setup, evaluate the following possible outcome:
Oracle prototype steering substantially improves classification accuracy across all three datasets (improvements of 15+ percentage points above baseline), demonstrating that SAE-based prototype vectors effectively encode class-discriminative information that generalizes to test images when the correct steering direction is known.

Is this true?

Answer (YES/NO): YES